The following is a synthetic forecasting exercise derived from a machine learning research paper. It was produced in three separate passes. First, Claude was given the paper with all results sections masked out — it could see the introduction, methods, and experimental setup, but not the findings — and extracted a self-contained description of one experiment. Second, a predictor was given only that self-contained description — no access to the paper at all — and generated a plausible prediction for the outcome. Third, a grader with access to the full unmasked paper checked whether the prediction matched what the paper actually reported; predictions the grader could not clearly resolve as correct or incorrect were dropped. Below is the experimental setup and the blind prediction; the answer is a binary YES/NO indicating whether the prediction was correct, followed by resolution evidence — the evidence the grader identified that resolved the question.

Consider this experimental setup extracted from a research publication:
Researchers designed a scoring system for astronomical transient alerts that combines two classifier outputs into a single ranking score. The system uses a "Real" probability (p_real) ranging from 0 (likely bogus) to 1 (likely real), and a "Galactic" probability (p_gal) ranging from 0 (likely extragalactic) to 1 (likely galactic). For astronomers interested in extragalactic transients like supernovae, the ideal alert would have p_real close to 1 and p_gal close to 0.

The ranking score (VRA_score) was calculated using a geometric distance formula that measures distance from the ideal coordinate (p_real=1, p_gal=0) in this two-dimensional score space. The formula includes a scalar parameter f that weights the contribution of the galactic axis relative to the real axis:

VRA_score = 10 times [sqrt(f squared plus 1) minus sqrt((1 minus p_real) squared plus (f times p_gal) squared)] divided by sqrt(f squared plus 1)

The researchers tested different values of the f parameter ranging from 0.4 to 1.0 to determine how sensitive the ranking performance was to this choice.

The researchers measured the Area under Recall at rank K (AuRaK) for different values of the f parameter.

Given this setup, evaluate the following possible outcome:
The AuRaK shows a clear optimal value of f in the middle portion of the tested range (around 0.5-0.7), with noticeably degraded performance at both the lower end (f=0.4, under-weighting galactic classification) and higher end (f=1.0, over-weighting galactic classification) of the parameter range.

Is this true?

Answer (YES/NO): NO